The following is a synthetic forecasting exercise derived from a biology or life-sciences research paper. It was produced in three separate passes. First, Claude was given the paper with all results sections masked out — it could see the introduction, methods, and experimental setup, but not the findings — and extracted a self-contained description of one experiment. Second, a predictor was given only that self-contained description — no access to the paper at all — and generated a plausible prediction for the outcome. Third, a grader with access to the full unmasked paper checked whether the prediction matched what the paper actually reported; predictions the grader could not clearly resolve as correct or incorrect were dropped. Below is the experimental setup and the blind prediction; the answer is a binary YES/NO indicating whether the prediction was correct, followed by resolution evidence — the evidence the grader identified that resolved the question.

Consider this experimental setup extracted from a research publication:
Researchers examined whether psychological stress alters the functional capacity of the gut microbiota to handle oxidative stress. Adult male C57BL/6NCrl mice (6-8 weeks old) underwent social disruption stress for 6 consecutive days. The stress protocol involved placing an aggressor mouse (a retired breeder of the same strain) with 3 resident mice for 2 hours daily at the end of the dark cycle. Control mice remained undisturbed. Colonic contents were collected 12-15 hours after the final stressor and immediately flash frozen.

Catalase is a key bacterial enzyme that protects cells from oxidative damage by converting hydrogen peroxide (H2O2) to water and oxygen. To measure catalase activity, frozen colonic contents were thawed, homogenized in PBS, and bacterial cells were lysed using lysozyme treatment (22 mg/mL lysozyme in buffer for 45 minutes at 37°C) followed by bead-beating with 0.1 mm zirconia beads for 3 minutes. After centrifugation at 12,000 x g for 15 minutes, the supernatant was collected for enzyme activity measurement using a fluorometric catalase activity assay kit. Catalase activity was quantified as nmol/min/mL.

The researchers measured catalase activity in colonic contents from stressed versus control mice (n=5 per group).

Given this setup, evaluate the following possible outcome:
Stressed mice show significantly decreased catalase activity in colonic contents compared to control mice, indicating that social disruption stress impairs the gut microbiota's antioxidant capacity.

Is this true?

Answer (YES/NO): NO